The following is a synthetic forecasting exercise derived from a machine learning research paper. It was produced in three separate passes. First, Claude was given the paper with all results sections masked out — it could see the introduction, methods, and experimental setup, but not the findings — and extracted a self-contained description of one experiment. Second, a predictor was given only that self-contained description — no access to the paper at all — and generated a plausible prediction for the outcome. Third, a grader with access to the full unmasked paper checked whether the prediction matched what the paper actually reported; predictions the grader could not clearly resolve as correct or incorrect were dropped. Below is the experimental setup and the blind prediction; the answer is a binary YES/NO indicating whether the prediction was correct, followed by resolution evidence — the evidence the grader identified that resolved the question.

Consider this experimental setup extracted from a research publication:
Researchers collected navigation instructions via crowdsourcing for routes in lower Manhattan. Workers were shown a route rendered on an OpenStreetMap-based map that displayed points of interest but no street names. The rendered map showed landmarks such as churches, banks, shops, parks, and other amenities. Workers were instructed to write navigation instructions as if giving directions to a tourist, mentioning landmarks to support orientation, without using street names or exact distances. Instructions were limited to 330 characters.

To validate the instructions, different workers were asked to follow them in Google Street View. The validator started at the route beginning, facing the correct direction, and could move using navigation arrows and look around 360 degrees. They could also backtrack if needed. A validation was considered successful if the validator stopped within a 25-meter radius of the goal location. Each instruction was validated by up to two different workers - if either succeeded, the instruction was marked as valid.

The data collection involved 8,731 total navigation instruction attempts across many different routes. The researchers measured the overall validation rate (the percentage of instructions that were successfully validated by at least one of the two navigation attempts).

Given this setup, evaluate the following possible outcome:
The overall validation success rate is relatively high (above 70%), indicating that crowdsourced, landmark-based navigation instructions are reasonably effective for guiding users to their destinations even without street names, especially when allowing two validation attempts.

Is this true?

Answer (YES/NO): YES